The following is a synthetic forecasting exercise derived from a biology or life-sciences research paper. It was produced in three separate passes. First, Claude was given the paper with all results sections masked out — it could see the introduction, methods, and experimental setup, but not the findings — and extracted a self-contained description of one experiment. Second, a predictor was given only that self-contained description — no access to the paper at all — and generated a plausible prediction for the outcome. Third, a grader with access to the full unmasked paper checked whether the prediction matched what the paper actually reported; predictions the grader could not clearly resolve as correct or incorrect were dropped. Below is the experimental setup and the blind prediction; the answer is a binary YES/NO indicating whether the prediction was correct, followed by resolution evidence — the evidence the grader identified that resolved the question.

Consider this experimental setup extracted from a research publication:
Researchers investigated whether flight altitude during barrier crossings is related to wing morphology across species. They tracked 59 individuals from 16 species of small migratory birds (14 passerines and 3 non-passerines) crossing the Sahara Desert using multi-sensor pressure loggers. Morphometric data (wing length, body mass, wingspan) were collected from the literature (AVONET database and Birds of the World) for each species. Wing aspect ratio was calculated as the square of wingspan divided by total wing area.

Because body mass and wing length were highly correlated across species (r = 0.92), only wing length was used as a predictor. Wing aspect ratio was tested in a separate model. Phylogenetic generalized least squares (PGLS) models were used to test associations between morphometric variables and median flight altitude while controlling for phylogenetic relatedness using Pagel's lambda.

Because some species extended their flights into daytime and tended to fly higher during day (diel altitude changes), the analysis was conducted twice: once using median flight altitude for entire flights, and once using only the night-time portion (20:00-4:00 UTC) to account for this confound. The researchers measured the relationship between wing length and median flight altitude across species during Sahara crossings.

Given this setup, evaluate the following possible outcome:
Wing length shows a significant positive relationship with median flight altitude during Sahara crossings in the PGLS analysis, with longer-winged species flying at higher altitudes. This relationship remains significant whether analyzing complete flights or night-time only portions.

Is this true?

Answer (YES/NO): YES